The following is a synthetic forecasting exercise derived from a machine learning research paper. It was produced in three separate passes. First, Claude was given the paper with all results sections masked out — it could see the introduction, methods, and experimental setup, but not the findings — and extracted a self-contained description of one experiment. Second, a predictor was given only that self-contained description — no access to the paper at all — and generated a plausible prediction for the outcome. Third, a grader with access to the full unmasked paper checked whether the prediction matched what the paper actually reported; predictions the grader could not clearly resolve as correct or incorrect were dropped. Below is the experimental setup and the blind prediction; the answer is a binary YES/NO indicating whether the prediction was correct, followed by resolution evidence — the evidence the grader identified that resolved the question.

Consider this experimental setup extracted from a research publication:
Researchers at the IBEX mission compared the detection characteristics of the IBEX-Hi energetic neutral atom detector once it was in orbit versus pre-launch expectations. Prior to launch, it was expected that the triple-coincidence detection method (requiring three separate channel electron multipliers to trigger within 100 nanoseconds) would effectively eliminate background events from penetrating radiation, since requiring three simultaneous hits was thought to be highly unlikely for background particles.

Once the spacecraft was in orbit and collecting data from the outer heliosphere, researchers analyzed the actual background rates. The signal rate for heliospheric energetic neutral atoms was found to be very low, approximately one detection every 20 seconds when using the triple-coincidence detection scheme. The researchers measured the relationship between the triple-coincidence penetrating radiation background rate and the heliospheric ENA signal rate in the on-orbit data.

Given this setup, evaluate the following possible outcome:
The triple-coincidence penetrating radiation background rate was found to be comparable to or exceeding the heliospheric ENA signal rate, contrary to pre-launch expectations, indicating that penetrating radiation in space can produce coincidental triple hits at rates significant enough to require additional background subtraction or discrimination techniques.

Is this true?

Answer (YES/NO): YES